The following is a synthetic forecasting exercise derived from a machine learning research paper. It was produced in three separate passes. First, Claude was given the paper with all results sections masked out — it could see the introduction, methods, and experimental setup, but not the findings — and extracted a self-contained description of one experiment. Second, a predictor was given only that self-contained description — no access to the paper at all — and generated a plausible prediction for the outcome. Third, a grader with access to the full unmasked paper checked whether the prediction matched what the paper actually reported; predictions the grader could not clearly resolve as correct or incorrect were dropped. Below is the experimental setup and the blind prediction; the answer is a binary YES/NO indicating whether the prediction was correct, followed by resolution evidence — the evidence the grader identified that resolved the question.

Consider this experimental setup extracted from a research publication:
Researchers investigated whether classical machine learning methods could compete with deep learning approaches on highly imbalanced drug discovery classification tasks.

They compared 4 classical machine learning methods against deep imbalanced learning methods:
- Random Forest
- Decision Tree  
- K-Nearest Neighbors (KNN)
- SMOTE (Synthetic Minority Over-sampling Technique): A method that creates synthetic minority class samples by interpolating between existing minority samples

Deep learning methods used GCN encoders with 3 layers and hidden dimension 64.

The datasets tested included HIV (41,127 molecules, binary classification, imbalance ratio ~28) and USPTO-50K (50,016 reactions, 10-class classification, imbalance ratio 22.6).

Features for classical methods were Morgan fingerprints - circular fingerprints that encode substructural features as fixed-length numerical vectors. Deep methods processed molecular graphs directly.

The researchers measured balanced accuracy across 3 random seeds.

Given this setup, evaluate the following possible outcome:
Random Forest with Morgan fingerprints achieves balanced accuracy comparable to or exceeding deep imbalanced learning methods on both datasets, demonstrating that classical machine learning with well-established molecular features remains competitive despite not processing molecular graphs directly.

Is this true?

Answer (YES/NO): NO